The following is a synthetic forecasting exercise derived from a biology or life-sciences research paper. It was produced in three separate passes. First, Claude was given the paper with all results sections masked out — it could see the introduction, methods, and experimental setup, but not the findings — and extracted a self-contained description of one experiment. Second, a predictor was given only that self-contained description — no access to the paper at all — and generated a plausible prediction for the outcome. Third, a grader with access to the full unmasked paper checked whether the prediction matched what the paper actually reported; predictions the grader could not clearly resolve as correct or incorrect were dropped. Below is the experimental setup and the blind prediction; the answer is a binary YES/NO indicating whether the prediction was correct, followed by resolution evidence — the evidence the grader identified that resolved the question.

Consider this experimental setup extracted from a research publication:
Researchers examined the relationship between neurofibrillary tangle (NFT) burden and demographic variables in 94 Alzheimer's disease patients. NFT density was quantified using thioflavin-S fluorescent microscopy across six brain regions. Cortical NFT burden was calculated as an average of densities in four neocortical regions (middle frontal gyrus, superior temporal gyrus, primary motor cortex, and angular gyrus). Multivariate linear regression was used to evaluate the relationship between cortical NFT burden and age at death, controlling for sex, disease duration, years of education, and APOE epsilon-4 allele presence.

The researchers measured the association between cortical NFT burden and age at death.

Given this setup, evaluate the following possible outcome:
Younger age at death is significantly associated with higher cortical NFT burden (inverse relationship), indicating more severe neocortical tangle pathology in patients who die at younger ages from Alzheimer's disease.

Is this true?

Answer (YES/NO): YES